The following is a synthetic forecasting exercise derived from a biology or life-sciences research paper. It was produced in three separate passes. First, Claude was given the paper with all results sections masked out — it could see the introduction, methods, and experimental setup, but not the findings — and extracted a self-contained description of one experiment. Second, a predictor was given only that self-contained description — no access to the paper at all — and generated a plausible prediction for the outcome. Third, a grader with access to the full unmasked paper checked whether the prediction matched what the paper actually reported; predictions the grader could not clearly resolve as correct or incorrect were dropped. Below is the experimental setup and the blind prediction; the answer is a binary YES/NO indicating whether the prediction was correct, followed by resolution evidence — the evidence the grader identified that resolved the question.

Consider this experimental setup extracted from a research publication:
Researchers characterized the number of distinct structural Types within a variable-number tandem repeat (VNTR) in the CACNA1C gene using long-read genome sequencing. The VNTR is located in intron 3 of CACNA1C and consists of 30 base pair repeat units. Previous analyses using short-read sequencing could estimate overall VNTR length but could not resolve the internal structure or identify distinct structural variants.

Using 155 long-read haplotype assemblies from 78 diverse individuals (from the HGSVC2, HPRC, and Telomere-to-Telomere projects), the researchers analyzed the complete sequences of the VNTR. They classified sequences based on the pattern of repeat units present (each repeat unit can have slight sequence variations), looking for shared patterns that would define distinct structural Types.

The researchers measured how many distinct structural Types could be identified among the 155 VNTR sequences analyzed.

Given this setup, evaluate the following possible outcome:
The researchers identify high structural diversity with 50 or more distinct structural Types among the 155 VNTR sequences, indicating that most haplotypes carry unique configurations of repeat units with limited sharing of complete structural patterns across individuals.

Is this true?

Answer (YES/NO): NO